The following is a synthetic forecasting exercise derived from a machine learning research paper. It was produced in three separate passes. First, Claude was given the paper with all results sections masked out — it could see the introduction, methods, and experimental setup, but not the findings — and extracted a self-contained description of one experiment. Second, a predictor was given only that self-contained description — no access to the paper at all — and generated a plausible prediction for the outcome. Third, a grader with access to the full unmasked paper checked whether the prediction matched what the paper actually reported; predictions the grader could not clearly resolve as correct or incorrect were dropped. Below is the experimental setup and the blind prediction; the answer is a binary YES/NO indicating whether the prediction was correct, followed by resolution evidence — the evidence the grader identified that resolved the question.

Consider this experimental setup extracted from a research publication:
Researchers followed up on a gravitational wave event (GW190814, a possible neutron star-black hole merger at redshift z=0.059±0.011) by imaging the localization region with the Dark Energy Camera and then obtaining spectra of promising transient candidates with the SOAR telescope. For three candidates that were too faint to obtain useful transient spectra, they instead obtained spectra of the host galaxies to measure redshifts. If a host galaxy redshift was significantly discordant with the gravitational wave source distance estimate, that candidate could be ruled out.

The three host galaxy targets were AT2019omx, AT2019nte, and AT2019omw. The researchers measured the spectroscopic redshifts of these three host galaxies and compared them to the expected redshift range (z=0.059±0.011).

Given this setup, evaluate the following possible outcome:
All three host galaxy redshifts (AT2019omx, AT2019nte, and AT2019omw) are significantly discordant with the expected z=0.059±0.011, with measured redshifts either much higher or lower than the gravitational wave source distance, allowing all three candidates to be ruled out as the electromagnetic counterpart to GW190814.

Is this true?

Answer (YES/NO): NO